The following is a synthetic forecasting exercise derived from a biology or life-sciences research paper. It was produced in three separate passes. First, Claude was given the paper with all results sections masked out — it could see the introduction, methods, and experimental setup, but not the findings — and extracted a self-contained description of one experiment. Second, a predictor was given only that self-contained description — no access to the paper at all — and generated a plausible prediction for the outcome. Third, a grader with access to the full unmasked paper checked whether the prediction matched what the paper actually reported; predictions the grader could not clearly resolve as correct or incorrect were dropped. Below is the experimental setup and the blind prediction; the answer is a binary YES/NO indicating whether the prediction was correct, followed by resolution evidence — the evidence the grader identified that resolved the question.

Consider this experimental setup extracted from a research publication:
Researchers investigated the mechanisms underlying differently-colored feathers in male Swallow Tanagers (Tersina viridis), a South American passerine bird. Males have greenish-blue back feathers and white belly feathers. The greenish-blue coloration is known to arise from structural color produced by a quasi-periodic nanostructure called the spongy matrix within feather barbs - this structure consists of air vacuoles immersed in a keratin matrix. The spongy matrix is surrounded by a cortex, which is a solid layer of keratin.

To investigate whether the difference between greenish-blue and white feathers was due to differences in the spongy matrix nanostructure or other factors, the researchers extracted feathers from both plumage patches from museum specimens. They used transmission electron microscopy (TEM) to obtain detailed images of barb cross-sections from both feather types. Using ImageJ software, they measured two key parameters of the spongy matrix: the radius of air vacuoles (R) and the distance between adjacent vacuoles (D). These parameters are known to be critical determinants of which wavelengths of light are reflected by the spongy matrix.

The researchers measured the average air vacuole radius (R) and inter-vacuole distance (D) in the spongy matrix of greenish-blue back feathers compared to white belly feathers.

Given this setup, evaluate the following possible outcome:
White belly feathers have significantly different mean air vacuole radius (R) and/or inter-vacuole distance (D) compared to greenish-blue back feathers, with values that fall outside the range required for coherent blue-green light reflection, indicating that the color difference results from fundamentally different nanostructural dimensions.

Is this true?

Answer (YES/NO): NO